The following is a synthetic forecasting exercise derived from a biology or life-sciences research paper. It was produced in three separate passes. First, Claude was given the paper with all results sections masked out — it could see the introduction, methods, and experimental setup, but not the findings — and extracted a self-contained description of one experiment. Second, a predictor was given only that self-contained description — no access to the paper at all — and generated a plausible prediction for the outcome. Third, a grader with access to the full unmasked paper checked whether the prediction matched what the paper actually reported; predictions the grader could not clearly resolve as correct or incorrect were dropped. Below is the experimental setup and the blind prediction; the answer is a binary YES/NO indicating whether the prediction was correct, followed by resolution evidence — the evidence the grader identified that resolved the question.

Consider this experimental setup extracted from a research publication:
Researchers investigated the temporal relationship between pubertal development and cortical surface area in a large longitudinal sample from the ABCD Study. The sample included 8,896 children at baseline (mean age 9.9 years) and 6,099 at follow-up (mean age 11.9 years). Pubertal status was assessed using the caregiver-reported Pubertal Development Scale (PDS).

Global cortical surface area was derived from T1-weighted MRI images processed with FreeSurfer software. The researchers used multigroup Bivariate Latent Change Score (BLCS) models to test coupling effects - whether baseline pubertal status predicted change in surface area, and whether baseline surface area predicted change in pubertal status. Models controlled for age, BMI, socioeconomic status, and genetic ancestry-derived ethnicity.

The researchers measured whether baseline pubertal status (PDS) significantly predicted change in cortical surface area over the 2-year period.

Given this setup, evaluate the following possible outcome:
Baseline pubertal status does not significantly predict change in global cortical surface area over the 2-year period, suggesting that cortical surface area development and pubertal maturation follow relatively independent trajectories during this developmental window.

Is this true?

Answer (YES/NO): NO